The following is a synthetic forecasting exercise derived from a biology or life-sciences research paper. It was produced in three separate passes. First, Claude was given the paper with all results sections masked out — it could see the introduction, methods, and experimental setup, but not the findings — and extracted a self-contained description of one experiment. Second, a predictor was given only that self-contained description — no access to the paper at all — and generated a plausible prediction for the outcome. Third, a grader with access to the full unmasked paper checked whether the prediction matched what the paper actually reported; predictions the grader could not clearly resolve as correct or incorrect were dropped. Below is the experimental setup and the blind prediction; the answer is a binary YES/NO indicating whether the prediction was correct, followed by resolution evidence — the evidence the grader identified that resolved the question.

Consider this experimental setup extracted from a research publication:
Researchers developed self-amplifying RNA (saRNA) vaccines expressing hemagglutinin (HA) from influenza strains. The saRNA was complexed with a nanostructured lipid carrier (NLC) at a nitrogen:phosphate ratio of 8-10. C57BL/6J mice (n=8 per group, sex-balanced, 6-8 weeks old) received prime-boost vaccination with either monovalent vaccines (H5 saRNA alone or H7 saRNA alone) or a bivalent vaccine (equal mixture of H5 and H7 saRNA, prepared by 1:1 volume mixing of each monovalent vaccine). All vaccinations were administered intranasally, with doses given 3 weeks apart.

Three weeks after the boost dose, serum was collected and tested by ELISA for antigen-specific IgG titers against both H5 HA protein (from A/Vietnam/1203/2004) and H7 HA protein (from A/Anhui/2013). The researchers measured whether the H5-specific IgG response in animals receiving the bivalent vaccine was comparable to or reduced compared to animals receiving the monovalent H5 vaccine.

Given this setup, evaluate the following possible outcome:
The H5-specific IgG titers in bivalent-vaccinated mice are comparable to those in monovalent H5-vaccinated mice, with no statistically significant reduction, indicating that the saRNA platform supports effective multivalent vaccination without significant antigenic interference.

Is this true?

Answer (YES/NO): YES